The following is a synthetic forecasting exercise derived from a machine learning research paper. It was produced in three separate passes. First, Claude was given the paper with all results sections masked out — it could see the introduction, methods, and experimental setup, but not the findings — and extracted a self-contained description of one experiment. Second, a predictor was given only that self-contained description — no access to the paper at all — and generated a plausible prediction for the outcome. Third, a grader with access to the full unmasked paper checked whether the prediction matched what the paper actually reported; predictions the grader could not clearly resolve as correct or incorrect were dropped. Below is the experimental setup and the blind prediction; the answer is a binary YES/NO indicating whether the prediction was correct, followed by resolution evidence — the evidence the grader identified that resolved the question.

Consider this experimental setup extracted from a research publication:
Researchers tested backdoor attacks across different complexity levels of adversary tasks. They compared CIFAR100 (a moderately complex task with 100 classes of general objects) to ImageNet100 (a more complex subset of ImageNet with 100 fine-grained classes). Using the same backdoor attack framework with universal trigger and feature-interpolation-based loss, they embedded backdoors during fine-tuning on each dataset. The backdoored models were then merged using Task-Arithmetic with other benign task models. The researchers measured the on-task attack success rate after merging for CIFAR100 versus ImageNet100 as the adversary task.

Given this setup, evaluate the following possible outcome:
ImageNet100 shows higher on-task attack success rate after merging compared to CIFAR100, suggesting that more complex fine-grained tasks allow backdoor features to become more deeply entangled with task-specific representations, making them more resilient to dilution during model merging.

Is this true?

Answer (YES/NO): YES